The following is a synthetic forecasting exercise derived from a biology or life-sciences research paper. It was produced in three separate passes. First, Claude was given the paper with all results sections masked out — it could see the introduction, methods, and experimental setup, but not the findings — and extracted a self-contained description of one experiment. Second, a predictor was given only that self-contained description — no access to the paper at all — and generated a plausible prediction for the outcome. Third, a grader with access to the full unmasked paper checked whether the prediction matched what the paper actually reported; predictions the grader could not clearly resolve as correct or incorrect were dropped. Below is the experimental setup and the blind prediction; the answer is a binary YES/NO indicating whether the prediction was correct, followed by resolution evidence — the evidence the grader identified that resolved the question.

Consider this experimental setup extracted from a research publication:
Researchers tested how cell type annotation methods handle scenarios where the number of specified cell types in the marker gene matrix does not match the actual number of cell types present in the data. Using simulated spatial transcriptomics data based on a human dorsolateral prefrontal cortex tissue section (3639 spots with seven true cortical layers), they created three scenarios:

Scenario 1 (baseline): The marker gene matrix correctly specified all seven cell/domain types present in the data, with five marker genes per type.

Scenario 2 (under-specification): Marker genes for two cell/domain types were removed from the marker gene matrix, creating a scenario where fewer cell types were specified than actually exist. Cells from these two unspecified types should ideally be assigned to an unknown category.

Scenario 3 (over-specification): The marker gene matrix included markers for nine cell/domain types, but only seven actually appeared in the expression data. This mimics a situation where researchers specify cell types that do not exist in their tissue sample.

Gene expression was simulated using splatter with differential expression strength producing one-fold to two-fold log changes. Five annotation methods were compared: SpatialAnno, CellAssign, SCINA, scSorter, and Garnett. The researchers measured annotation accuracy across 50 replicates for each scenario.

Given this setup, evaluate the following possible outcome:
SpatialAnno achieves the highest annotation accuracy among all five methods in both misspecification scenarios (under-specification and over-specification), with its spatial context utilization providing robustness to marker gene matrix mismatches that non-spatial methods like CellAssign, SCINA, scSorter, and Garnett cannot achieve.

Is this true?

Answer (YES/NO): YES